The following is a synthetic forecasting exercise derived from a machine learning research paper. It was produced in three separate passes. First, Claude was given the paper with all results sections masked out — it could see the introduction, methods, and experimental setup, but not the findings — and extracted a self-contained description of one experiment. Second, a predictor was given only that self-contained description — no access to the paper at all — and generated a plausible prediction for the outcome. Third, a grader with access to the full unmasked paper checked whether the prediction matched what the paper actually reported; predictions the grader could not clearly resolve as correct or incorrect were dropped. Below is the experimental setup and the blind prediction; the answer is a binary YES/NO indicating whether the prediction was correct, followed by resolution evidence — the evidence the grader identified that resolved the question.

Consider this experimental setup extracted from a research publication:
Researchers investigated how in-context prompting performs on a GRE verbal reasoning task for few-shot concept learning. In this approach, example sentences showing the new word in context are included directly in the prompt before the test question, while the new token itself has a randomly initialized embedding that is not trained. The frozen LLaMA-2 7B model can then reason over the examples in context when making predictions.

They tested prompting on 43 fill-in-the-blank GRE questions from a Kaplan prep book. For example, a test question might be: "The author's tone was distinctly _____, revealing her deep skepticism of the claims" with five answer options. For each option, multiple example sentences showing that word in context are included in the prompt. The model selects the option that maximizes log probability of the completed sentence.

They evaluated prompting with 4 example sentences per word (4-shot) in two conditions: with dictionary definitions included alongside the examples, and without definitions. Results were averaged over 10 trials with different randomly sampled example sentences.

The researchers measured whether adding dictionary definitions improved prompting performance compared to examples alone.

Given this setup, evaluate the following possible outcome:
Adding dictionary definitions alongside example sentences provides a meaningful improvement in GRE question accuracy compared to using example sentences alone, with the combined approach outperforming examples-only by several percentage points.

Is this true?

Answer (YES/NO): NO